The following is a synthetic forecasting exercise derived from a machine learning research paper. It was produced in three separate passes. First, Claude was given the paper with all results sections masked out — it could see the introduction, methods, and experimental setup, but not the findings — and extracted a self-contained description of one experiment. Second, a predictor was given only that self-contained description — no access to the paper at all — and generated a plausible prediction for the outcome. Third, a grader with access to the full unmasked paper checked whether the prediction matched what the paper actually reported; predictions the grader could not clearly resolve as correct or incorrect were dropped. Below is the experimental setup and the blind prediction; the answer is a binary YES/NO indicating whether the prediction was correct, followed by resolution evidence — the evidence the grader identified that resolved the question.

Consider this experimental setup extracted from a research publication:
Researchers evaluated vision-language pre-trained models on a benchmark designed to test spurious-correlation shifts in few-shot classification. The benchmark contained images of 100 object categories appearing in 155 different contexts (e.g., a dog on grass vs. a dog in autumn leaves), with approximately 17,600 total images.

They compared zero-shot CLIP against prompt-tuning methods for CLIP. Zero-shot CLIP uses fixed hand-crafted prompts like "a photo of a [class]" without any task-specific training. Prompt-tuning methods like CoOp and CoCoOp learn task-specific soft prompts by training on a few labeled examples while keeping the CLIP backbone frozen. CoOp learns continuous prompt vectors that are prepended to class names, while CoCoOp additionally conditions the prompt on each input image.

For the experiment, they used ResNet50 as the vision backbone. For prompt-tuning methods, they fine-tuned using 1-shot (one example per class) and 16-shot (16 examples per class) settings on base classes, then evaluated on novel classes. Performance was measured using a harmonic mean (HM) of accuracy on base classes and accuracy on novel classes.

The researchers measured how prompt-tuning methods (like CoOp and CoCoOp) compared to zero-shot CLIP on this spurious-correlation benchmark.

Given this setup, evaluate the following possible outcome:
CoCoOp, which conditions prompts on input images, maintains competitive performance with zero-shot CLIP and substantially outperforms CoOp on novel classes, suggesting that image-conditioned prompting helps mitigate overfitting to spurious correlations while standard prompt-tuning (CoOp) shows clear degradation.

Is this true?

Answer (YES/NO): NO